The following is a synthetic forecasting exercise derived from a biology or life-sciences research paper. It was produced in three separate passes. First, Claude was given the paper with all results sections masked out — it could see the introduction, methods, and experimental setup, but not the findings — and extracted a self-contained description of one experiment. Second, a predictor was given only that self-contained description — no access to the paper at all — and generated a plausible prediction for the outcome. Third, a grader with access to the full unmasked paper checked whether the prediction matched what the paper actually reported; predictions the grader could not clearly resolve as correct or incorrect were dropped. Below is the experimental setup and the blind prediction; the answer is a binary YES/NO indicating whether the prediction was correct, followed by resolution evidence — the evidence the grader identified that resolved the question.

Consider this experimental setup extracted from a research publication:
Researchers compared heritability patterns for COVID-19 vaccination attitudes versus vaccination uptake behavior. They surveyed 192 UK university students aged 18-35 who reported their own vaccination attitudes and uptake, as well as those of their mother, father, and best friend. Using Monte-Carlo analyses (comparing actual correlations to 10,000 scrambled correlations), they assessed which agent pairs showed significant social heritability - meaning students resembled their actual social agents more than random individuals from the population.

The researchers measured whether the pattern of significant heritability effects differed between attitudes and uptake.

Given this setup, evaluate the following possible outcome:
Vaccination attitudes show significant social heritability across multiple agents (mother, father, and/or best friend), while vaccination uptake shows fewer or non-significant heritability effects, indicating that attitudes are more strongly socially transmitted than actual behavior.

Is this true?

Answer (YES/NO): NO